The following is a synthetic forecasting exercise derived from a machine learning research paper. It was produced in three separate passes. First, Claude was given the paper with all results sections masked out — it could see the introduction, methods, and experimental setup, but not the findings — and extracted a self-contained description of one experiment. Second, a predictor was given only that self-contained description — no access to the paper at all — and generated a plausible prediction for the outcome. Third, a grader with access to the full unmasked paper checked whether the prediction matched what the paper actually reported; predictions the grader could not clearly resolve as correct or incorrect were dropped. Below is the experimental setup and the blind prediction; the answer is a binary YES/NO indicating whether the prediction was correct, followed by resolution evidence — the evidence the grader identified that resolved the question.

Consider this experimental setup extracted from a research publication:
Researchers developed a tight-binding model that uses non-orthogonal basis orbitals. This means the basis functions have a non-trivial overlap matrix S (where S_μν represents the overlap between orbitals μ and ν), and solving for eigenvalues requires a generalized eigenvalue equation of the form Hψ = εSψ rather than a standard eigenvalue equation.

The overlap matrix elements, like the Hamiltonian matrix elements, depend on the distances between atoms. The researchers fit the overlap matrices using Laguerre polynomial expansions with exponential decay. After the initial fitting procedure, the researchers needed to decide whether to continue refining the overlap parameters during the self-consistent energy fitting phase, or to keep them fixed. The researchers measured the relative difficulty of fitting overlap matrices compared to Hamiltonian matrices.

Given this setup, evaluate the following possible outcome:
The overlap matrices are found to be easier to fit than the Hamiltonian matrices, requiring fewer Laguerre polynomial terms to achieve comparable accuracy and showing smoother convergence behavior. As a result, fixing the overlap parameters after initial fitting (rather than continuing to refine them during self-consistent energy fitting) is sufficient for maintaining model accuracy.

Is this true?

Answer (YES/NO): NO